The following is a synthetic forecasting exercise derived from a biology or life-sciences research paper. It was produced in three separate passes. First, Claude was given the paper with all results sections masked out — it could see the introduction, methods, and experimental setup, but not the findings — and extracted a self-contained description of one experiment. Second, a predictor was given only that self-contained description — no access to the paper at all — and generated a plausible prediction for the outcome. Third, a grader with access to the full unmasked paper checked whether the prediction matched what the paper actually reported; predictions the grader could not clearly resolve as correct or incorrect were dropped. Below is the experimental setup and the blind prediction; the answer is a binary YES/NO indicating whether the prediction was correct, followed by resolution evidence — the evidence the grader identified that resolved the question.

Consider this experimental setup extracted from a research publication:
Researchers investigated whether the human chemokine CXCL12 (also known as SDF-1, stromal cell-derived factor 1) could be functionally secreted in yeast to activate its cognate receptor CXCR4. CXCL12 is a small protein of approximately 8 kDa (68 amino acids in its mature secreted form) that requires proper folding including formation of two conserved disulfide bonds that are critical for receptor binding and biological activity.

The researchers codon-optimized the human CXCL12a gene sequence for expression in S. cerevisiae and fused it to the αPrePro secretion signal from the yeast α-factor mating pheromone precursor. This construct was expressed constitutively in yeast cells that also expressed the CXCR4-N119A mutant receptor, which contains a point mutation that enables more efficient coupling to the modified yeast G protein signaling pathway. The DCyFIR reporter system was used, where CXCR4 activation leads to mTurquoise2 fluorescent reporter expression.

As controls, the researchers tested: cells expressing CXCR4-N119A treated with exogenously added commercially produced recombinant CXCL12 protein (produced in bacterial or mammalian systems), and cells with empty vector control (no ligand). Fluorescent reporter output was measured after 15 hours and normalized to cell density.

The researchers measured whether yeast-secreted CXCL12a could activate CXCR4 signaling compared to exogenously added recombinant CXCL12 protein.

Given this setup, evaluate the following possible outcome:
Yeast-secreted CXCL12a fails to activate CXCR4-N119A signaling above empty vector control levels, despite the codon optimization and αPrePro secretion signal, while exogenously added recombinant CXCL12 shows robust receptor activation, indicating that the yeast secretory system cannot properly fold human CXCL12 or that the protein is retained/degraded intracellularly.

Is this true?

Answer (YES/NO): NO